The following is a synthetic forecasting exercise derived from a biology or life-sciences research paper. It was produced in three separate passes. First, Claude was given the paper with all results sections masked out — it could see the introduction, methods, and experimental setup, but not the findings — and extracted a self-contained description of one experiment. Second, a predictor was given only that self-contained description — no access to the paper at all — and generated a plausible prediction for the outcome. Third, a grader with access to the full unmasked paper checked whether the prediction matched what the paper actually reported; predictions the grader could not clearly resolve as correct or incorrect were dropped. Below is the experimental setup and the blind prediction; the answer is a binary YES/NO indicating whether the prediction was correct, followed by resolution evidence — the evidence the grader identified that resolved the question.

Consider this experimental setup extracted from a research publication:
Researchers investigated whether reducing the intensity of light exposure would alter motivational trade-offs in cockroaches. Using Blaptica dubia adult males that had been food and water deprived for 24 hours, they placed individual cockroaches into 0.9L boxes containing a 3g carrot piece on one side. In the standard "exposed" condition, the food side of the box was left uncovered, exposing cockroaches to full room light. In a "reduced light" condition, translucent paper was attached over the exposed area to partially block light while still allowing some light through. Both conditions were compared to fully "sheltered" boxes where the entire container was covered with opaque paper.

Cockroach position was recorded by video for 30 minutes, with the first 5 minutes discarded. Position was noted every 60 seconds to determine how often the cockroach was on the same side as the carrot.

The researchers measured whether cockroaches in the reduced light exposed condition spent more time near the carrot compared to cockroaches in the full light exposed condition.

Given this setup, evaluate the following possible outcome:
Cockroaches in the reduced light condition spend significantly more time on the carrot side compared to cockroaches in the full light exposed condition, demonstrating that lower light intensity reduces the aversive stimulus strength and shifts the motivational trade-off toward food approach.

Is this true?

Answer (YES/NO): NO